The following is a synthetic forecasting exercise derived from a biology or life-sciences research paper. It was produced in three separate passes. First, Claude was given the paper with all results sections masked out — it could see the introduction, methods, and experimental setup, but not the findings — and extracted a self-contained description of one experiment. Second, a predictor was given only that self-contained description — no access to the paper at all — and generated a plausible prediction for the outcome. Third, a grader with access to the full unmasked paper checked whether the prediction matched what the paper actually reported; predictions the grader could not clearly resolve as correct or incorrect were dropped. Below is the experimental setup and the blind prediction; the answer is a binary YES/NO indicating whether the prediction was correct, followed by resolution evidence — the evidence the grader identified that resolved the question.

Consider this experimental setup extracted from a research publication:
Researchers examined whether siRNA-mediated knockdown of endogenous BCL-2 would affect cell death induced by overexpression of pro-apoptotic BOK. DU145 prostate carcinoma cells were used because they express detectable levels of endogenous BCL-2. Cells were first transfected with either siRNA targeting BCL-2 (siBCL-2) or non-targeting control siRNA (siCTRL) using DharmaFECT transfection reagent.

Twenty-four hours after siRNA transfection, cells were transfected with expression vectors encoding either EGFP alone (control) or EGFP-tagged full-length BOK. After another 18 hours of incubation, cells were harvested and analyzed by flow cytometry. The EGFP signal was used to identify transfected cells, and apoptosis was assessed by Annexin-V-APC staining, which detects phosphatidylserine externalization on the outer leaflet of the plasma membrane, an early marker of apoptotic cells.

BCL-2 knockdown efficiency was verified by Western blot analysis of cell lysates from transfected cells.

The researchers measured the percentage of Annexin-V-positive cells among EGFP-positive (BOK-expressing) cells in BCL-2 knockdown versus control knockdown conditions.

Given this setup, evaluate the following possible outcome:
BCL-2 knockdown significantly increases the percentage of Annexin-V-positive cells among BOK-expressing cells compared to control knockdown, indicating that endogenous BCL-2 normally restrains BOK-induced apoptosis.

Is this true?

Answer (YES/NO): YES